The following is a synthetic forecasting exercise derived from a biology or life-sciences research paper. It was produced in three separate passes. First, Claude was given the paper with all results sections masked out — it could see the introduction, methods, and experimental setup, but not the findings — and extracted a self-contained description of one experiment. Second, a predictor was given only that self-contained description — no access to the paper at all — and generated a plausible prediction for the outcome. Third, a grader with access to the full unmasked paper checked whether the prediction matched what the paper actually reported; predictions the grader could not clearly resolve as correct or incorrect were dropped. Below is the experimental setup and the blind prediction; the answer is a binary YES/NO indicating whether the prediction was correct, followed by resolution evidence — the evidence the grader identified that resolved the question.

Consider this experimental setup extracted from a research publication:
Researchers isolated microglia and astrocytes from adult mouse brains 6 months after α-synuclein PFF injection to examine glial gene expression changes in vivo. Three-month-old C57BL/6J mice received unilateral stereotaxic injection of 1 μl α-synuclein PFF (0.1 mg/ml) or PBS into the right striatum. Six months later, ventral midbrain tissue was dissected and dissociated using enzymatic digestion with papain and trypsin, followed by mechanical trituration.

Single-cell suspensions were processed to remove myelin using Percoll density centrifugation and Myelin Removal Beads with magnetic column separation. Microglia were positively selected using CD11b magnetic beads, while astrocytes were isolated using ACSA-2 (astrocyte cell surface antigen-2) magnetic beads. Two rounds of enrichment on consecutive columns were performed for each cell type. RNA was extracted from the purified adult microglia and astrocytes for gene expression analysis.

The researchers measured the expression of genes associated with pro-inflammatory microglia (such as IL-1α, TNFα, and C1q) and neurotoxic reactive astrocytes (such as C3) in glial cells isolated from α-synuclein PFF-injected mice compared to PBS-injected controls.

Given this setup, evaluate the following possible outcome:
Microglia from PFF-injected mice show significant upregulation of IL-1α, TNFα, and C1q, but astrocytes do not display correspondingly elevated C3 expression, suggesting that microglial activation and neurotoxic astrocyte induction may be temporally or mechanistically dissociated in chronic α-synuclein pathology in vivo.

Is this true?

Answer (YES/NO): NO